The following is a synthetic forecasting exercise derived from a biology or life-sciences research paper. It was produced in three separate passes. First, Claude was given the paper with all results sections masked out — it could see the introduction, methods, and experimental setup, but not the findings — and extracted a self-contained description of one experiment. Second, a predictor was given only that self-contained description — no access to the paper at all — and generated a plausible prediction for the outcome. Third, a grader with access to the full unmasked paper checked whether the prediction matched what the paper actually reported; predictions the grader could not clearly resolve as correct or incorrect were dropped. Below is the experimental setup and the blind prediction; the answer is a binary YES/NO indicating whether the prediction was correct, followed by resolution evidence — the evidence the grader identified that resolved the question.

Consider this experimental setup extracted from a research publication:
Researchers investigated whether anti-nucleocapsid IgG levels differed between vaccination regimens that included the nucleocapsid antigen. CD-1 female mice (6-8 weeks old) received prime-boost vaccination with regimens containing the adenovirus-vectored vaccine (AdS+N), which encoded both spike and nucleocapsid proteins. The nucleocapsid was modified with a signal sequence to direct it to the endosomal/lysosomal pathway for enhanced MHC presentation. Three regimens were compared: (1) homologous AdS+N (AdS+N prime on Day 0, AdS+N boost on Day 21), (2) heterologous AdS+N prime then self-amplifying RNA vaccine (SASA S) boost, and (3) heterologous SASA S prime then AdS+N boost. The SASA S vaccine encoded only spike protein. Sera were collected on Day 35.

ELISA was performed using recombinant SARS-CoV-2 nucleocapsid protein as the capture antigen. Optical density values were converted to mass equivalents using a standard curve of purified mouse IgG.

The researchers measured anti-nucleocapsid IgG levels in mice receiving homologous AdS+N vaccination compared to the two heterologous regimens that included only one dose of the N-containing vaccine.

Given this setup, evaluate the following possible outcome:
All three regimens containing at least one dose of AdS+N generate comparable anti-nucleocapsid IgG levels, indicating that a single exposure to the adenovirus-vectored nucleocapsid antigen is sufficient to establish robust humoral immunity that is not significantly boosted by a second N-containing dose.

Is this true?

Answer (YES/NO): YES